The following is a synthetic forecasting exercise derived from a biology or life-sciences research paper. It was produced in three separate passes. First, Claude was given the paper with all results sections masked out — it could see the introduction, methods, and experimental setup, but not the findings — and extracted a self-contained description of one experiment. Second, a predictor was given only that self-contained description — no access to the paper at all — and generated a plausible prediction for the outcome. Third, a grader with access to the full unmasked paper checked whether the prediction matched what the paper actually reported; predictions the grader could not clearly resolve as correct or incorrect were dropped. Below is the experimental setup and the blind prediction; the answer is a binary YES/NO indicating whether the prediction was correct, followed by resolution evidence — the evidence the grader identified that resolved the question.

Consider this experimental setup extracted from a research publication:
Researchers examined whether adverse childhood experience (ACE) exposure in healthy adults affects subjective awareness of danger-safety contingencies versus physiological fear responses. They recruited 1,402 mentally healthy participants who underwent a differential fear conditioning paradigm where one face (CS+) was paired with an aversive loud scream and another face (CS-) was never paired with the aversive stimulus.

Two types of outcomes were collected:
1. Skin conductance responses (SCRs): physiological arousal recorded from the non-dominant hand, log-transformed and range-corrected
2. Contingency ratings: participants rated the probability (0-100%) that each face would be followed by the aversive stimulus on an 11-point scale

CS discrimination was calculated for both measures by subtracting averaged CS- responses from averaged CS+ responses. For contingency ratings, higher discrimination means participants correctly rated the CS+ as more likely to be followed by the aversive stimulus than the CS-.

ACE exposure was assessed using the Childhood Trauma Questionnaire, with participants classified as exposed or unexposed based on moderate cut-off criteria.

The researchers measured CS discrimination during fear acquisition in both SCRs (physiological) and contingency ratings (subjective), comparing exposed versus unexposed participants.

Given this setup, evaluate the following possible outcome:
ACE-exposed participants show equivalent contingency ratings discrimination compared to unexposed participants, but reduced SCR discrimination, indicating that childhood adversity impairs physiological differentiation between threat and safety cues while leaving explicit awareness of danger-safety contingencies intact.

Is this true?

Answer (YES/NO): YES